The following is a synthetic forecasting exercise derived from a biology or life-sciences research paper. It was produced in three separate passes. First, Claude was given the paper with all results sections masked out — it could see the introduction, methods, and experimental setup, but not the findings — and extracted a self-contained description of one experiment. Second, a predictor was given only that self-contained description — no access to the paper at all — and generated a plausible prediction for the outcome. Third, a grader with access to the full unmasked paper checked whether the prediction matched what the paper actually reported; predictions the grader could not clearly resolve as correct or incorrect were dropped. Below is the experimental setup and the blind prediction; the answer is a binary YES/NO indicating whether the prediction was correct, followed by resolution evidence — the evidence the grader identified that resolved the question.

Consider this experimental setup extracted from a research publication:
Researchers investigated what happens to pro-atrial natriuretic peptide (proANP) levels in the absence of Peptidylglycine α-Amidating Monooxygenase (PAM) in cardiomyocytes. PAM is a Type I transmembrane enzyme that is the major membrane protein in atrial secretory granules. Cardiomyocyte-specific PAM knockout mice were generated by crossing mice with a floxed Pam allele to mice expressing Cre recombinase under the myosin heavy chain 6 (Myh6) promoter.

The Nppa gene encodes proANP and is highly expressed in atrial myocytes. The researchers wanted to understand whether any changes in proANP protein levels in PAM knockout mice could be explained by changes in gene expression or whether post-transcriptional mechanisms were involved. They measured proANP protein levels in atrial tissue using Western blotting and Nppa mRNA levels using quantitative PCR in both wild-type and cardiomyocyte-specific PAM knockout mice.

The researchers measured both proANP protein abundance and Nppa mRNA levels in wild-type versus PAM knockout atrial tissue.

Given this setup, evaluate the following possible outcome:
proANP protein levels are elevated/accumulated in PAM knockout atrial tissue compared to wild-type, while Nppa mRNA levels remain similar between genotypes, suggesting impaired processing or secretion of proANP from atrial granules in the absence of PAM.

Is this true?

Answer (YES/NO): NO